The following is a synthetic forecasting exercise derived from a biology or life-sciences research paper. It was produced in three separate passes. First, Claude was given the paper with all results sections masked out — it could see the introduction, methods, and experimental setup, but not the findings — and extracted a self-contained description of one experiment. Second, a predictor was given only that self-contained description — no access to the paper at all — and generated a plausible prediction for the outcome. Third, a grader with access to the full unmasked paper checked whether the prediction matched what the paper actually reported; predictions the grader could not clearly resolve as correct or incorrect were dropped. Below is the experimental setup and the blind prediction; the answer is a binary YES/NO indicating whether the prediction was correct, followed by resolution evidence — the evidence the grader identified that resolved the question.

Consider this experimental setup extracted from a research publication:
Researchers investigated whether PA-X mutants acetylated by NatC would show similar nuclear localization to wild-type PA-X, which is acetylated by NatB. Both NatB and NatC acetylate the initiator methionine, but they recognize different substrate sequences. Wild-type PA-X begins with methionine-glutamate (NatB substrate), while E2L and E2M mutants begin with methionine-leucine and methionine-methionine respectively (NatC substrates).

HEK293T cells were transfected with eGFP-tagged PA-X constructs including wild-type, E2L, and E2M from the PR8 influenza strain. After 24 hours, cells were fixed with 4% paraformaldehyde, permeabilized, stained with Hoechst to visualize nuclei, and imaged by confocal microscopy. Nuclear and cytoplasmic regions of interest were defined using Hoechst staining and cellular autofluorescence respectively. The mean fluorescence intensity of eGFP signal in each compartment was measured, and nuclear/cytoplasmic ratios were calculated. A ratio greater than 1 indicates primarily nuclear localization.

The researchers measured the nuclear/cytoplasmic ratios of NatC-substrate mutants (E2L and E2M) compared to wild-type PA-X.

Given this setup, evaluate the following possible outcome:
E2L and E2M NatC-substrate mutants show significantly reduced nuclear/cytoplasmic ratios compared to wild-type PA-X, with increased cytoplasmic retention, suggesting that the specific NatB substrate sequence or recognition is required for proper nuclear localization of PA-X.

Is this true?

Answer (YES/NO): NO